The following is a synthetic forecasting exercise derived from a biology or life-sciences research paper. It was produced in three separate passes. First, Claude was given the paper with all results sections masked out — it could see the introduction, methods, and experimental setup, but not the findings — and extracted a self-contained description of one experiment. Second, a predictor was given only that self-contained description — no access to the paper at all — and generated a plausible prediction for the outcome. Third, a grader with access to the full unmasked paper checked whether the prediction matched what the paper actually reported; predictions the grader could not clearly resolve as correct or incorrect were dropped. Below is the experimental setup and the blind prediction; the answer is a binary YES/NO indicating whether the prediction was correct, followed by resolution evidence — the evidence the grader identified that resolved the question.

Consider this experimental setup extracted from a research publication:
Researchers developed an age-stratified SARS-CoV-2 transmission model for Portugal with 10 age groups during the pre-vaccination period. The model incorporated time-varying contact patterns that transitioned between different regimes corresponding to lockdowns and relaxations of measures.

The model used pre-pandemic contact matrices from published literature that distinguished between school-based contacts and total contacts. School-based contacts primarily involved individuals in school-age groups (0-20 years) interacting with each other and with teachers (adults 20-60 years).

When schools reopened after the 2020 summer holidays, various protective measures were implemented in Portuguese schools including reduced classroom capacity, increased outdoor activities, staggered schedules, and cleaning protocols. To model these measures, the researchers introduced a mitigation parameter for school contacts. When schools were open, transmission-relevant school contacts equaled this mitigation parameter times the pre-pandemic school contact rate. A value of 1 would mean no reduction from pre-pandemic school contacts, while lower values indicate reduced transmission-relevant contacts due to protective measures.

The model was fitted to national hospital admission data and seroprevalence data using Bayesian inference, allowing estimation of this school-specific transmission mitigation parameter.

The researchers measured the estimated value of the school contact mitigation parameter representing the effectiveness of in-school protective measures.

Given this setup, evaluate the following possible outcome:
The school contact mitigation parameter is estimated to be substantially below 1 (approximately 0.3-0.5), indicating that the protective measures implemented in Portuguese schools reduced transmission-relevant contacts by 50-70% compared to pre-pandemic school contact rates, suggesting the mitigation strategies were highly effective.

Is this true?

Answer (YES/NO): NO